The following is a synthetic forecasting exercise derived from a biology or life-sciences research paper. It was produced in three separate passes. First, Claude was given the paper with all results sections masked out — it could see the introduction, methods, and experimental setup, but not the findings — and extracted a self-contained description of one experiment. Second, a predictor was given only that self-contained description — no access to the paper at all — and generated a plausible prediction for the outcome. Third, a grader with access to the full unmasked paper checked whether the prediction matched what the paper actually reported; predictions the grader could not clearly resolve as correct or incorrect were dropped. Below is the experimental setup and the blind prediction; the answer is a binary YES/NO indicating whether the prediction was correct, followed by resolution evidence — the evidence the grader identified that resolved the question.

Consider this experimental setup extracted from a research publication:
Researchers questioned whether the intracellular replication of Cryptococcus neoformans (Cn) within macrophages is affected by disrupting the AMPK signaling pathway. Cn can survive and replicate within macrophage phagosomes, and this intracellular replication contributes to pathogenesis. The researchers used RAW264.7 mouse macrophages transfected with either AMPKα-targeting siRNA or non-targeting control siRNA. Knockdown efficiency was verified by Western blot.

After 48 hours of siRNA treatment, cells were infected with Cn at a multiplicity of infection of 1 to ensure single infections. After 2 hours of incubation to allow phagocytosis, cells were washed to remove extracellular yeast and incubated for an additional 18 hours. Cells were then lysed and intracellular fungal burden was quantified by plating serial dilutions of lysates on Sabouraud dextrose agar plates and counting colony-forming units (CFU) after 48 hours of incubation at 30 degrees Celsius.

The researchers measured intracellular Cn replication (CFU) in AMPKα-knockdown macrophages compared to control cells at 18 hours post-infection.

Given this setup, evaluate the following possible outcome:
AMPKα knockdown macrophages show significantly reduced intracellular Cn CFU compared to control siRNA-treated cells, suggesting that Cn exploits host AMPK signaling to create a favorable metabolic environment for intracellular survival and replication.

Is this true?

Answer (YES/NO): NO